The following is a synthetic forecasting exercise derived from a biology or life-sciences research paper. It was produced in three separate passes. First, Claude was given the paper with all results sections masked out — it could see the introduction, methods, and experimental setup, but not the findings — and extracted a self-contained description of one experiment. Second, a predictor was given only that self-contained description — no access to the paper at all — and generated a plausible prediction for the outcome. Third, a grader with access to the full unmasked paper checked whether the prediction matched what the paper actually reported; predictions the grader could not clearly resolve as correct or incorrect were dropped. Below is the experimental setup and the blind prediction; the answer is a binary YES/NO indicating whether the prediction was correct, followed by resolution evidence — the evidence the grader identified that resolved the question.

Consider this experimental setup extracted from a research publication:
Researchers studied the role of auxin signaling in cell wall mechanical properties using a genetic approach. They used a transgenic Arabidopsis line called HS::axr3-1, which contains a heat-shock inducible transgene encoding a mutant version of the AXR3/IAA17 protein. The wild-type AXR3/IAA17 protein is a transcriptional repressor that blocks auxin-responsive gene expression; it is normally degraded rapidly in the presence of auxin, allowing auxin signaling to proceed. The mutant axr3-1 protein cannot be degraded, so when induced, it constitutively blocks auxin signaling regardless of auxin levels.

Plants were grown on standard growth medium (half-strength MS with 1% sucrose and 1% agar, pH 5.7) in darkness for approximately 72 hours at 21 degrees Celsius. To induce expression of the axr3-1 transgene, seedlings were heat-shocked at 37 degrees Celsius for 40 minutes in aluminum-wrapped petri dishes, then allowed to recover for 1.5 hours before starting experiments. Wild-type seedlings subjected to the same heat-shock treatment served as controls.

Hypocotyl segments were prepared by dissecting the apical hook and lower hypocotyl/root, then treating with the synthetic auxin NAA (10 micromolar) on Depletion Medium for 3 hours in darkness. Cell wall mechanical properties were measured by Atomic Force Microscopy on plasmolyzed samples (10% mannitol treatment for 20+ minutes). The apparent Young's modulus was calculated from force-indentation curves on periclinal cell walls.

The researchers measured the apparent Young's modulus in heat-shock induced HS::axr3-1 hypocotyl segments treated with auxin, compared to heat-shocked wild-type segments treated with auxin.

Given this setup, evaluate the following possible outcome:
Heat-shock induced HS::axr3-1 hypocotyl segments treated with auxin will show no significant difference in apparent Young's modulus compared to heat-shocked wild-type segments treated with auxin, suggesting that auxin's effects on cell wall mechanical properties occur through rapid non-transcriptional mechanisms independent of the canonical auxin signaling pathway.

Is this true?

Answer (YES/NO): NO